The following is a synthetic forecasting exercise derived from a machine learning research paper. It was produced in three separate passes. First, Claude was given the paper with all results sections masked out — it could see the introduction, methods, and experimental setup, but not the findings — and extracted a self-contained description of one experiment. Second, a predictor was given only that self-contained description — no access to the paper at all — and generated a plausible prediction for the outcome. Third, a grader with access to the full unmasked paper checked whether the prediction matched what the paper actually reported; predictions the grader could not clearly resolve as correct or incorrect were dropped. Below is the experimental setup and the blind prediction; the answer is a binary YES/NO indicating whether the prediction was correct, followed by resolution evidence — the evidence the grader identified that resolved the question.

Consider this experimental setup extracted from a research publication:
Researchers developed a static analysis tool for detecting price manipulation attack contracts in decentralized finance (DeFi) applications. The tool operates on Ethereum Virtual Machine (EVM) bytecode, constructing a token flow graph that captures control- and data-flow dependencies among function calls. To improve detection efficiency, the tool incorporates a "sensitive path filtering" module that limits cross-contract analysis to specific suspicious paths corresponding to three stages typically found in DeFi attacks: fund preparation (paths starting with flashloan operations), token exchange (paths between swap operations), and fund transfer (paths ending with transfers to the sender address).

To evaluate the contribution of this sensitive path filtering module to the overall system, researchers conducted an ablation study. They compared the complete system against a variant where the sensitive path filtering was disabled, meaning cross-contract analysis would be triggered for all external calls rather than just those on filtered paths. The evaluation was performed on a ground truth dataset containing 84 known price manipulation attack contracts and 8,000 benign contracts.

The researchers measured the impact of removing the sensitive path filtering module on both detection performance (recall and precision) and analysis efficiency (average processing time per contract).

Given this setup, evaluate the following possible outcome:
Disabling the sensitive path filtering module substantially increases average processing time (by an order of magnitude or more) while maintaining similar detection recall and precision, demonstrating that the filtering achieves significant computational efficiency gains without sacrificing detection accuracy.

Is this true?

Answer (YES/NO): NO